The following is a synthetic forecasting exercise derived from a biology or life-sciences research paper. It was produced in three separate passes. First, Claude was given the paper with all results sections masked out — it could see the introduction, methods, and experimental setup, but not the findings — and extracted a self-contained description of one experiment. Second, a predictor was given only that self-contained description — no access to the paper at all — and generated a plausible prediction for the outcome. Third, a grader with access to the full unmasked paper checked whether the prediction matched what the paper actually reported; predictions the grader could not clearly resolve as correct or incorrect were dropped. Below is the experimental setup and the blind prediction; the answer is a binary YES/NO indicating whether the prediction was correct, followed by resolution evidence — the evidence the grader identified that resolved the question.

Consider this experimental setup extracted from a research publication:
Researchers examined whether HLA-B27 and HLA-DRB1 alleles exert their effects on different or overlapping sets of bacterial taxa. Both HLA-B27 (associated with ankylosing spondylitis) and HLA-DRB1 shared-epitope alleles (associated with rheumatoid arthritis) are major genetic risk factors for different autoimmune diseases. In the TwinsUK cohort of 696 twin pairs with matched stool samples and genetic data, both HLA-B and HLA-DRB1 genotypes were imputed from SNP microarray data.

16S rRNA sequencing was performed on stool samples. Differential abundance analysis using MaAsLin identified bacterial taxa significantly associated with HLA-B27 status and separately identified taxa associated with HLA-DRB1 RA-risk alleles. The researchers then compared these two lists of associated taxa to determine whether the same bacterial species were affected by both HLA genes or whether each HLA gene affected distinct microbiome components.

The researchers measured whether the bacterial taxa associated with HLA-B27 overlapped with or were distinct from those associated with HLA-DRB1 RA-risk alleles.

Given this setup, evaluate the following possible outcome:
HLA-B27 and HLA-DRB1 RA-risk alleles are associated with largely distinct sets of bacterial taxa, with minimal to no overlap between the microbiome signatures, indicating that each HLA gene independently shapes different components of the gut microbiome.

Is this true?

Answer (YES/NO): YES